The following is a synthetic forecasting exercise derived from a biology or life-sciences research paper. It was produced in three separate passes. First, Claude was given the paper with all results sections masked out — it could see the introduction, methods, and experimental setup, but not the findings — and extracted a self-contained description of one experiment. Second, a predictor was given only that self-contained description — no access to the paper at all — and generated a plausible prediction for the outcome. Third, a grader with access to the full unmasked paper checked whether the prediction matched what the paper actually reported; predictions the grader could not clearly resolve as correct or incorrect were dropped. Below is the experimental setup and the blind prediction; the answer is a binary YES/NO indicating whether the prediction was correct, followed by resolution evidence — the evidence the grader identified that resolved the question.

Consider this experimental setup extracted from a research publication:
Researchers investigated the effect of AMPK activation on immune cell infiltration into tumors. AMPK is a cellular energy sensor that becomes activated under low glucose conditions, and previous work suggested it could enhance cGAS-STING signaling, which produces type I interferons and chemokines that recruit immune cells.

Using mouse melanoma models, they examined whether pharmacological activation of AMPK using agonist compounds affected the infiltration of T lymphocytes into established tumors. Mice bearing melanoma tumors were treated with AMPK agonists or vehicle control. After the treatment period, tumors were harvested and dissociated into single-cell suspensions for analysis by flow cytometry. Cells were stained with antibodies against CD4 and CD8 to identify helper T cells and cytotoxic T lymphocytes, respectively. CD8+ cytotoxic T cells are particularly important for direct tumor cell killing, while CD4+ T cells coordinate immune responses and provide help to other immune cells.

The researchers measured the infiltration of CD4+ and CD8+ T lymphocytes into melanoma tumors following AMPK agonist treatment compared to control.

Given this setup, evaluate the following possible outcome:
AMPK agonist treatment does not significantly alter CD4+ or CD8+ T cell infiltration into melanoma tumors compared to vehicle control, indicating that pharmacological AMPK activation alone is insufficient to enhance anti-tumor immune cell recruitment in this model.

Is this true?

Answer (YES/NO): NO